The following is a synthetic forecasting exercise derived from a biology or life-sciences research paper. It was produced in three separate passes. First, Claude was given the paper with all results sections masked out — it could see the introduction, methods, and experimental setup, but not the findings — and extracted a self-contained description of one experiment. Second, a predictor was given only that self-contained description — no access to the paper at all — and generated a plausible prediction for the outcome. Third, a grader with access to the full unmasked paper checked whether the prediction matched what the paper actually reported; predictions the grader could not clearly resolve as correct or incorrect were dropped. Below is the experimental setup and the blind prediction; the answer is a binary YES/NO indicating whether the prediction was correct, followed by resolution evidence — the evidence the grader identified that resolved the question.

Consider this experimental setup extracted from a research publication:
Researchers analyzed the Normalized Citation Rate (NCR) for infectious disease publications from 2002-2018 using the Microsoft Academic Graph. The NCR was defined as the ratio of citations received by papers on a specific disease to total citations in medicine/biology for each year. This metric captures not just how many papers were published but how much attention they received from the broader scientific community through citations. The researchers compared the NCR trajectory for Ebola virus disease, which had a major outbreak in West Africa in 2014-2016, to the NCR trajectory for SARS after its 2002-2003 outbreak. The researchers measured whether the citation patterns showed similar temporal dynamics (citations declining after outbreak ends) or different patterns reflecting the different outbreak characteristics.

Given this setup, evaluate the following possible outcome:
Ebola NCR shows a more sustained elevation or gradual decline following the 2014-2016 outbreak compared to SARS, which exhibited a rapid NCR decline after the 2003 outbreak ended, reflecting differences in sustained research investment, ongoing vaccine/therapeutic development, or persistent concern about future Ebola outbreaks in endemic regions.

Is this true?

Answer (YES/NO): NO